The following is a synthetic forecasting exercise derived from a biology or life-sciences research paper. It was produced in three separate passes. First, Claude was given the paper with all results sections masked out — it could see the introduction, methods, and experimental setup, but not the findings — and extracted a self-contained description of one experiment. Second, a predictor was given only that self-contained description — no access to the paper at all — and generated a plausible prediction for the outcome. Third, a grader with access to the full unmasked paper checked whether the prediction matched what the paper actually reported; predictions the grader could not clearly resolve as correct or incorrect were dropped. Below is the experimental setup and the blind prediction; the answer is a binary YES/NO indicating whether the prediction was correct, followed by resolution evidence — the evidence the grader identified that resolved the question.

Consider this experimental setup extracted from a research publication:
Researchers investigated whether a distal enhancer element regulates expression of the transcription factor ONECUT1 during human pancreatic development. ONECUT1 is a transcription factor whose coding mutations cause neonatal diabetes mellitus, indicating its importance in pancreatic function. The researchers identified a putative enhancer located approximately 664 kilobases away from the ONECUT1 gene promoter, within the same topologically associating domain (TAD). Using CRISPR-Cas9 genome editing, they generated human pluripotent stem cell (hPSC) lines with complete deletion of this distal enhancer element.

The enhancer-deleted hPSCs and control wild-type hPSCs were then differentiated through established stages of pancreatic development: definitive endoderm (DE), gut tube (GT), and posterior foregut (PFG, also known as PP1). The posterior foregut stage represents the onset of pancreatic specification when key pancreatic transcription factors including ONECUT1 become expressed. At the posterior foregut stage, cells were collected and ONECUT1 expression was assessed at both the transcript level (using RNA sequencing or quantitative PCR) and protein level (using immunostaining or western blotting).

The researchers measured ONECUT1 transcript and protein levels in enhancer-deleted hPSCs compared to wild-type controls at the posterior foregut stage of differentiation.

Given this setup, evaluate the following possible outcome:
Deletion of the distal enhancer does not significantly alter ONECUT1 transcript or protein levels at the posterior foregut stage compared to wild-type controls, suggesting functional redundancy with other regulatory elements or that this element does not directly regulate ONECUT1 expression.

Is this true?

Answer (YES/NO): NO